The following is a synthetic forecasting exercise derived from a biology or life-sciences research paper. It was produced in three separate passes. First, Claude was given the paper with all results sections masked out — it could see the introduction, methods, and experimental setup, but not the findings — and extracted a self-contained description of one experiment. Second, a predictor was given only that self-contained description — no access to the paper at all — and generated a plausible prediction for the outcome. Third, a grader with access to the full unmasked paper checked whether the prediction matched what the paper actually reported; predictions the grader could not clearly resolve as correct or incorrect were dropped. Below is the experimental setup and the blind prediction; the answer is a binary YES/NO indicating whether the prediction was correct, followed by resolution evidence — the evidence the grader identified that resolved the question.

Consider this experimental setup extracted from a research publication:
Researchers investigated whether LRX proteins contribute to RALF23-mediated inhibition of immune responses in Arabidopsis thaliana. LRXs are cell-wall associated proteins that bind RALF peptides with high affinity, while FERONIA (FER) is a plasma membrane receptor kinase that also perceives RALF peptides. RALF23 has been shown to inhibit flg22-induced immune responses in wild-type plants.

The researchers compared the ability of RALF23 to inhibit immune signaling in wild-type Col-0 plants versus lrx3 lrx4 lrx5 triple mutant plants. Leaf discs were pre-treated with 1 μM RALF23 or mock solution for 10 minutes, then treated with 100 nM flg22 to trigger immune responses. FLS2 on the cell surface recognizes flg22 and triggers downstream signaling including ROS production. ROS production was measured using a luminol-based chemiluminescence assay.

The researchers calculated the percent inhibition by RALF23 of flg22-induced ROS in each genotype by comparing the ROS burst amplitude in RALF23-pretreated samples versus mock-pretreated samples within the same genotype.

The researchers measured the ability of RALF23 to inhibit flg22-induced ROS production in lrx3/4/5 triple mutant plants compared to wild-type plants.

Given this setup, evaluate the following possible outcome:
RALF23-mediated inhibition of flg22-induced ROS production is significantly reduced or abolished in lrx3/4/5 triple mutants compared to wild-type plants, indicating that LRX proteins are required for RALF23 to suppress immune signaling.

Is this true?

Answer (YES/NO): YES